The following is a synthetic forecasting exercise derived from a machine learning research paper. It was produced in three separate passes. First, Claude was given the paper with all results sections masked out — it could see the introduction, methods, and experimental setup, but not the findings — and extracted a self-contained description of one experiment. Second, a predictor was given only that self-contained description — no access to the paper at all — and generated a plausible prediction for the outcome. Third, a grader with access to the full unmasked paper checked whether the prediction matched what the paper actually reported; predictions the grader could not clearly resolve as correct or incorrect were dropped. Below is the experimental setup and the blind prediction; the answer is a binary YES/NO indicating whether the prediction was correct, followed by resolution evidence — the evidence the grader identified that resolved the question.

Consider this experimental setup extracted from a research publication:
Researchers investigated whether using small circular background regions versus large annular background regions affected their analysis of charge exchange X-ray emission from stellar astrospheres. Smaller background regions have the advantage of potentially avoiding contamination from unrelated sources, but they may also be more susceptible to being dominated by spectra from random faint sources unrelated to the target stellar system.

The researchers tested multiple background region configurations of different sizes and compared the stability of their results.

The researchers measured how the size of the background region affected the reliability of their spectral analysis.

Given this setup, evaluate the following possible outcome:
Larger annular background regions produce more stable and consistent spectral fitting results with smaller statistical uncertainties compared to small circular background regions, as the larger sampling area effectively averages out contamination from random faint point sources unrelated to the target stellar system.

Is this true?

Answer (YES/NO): NO